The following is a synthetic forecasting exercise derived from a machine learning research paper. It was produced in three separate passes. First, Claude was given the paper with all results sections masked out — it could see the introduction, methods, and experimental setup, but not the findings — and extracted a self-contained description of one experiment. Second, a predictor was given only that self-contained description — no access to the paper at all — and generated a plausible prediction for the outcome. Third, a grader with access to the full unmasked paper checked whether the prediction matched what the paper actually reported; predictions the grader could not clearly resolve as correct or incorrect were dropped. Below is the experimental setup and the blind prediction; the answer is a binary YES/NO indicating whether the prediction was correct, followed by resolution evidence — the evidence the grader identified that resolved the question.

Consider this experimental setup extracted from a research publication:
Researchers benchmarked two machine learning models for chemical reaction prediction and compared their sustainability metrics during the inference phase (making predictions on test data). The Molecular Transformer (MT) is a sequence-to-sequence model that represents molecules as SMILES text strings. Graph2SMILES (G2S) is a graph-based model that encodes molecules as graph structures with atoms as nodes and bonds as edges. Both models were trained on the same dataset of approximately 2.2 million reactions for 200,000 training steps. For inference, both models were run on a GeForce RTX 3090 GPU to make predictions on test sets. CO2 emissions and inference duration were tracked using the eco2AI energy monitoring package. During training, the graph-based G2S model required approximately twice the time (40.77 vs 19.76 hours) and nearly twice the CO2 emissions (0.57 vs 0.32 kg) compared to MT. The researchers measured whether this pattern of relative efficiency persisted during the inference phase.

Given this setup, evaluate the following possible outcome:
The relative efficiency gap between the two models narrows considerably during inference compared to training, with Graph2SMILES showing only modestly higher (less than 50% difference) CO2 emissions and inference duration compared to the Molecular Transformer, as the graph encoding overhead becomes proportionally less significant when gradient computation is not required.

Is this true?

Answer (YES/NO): YES